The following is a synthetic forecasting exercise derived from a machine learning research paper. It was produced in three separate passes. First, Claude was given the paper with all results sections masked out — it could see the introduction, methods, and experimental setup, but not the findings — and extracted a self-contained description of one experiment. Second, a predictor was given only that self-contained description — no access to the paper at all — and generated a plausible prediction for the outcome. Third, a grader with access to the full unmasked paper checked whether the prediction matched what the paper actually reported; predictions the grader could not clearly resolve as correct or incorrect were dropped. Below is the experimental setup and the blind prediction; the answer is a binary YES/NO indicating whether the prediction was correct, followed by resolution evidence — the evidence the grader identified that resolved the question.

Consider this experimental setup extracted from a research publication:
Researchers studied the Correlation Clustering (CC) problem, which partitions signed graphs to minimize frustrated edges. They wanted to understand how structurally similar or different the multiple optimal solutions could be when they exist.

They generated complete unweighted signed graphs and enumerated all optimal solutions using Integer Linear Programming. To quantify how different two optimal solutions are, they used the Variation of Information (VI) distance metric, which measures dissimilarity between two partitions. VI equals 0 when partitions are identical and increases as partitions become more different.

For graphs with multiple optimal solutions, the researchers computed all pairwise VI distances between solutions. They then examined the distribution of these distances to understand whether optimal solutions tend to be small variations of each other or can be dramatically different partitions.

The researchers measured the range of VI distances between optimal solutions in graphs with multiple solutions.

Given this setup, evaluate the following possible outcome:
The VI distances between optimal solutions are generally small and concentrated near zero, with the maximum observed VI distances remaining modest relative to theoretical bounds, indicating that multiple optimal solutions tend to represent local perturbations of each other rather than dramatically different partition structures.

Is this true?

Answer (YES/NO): NO